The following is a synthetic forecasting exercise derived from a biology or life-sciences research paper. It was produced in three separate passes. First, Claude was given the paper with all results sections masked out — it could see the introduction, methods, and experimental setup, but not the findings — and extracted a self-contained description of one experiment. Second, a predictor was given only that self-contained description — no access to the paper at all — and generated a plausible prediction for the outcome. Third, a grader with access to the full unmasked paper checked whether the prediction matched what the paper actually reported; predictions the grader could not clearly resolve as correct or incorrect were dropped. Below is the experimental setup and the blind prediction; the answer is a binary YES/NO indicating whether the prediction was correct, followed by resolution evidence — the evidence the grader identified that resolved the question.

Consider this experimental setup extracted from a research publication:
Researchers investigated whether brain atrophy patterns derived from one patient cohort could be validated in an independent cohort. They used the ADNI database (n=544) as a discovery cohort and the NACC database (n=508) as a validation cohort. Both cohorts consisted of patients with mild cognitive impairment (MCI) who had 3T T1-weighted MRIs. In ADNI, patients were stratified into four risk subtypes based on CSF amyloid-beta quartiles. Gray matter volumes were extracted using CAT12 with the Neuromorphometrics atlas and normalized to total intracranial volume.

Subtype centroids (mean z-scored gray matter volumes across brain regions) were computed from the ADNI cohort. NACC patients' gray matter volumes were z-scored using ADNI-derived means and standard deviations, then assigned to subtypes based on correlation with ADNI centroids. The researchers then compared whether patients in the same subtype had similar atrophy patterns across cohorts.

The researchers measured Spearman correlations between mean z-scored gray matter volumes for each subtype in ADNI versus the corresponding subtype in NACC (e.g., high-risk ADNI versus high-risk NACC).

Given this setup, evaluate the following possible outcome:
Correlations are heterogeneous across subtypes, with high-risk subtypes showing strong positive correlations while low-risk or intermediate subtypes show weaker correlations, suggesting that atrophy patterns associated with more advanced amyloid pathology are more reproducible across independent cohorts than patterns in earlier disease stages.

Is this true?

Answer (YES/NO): NO